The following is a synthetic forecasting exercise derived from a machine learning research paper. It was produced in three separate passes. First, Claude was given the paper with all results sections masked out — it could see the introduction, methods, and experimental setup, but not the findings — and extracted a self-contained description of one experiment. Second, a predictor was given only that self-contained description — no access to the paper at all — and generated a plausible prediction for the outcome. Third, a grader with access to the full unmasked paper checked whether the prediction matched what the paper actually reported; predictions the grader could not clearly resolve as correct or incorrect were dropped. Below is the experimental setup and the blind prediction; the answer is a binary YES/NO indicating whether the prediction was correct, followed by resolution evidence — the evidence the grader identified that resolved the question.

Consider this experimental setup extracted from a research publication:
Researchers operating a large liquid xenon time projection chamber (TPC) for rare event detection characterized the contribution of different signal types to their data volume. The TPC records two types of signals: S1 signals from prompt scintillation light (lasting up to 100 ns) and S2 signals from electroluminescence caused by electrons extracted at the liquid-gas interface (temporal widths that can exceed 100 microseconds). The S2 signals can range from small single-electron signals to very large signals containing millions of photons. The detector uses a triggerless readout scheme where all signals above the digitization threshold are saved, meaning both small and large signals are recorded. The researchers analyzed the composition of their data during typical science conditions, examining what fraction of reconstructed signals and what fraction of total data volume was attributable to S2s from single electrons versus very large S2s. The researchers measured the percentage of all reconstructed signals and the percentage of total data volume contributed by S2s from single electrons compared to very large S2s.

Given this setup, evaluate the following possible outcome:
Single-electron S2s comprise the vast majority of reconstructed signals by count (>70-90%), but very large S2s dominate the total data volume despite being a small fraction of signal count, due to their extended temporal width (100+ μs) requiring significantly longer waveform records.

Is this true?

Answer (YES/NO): NO